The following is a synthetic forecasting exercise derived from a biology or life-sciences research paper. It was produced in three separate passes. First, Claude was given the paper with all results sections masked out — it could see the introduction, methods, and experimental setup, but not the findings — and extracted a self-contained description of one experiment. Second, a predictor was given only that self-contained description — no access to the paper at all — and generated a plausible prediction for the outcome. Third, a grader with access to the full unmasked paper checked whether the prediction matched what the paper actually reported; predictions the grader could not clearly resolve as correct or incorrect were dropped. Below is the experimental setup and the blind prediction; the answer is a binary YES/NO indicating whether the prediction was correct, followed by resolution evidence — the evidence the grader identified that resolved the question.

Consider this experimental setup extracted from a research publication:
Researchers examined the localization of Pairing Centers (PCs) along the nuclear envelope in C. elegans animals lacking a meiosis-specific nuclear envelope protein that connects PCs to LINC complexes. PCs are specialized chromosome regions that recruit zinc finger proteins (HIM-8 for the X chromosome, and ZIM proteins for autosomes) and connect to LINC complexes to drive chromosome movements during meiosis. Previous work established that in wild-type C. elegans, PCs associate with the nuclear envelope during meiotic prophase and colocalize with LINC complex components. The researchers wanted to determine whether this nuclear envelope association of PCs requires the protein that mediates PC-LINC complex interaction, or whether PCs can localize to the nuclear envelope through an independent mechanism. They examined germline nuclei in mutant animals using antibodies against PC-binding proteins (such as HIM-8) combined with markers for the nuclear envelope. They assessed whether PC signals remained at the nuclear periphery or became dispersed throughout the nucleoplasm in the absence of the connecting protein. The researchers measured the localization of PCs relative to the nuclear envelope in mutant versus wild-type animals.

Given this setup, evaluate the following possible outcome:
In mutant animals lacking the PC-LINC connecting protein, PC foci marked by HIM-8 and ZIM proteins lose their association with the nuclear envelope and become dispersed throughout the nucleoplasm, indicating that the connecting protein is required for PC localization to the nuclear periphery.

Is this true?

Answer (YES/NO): NO